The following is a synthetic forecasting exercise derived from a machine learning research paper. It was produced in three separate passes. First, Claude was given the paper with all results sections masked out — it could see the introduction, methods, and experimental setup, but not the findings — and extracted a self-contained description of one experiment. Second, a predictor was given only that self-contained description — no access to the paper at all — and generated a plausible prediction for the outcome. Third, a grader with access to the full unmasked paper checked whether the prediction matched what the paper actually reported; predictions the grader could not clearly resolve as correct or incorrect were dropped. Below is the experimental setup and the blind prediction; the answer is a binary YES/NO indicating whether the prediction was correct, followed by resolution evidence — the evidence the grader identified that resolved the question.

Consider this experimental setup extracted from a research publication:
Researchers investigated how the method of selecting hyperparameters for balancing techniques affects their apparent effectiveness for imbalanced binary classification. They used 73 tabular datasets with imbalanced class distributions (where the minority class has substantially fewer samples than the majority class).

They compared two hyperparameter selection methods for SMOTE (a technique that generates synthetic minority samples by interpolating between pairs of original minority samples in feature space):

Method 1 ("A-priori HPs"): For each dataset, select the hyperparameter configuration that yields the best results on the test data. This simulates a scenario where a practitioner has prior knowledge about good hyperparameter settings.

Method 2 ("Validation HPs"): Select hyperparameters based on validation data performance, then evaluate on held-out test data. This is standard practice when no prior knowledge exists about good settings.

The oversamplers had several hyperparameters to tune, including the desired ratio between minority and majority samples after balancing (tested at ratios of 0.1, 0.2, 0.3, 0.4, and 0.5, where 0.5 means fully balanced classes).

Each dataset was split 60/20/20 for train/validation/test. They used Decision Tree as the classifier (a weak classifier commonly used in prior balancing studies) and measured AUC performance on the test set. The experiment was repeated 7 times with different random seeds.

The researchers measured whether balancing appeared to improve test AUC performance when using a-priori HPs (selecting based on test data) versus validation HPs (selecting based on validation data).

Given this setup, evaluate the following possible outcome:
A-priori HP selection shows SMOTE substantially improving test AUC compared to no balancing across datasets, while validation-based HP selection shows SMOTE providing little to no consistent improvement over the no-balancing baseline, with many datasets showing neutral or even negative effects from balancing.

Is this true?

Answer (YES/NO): NO